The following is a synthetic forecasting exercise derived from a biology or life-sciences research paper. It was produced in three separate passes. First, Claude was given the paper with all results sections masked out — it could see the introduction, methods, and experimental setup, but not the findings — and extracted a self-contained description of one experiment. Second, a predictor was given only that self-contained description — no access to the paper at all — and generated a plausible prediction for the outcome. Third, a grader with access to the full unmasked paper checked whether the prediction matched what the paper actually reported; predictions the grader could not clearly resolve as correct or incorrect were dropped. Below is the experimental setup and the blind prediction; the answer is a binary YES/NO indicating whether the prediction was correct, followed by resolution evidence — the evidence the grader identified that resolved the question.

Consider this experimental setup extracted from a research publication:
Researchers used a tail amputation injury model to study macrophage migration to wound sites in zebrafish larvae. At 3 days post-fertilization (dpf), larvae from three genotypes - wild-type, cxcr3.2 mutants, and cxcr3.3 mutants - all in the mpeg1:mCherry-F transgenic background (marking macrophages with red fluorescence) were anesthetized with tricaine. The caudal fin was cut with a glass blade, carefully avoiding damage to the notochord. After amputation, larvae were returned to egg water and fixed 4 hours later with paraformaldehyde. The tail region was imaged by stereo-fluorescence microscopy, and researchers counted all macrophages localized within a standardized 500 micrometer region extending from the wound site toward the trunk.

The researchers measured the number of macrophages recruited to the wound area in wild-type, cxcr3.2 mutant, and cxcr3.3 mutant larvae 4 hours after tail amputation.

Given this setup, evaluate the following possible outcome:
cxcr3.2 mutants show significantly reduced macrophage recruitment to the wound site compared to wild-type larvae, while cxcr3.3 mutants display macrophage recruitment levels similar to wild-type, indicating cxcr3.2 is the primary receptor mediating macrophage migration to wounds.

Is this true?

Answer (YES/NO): NO